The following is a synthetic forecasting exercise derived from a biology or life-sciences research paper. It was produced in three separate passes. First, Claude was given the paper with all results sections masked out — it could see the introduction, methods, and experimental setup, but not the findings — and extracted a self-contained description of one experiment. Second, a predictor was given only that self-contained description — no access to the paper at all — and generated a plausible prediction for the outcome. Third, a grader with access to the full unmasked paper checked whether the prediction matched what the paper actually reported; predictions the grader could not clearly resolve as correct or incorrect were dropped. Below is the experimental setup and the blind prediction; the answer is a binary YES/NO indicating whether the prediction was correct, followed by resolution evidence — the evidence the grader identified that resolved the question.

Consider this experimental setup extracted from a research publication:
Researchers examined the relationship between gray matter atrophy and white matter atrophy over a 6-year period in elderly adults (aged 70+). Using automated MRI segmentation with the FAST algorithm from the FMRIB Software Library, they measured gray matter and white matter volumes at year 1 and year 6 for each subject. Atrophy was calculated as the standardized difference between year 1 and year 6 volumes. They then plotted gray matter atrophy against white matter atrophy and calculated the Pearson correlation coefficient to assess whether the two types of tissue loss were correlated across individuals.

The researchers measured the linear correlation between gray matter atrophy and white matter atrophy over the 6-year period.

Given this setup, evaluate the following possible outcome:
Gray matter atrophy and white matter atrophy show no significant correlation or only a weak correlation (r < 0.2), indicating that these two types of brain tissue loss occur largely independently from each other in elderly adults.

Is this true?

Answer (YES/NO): YES